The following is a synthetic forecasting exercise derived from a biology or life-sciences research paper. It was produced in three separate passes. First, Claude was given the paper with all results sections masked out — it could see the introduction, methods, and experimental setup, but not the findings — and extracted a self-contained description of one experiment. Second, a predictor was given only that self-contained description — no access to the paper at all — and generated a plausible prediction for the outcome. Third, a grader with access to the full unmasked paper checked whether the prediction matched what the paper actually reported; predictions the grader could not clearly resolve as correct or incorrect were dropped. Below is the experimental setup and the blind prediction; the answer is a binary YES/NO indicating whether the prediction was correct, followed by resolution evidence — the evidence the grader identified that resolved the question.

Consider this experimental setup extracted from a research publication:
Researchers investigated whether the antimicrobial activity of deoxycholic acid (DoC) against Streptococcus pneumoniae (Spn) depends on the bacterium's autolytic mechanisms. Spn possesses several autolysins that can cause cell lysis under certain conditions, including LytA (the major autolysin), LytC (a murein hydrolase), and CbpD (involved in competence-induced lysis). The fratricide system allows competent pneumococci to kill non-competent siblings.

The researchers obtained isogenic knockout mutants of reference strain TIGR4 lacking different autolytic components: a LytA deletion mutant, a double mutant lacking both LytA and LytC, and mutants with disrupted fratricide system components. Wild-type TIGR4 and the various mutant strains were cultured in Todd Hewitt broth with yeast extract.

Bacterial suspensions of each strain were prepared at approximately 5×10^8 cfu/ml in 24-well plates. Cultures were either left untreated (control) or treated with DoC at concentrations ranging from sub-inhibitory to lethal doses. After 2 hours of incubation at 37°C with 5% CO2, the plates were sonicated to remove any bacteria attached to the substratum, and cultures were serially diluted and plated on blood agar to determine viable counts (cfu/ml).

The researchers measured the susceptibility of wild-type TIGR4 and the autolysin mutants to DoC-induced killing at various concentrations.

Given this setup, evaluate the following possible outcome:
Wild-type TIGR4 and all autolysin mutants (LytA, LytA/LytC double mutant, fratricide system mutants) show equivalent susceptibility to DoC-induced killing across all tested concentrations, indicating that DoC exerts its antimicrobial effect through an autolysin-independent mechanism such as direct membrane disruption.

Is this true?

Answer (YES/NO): YES